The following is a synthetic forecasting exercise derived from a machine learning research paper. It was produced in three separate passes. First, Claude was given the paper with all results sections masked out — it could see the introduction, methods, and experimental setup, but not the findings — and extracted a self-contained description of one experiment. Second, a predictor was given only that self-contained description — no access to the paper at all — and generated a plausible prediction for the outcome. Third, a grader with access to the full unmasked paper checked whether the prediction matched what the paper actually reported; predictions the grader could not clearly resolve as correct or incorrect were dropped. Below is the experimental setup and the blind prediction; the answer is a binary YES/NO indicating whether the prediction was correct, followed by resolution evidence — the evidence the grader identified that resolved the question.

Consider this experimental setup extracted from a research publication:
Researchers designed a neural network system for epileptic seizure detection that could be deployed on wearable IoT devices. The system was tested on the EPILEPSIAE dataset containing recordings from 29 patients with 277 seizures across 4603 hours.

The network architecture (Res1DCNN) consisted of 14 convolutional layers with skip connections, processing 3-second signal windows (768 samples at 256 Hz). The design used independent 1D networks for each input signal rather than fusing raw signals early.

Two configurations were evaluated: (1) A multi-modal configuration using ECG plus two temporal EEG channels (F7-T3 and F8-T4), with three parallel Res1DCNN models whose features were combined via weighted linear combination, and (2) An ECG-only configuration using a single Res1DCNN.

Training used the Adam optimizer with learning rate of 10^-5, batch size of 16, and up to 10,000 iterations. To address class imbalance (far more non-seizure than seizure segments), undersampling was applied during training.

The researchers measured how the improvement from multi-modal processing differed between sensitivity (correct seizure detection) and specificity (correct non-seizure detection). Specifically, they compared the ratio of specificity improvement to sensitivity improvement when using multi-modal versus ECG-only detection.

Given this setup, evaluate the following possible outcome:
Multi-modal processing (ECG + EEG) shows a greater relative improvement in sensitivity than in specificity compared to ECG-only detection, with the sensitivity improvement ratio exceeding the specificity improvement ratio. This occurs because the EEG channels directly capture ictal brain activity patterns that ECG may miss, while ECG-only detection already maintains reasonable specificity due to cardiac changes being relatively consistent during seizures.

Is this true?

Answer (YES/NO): NO